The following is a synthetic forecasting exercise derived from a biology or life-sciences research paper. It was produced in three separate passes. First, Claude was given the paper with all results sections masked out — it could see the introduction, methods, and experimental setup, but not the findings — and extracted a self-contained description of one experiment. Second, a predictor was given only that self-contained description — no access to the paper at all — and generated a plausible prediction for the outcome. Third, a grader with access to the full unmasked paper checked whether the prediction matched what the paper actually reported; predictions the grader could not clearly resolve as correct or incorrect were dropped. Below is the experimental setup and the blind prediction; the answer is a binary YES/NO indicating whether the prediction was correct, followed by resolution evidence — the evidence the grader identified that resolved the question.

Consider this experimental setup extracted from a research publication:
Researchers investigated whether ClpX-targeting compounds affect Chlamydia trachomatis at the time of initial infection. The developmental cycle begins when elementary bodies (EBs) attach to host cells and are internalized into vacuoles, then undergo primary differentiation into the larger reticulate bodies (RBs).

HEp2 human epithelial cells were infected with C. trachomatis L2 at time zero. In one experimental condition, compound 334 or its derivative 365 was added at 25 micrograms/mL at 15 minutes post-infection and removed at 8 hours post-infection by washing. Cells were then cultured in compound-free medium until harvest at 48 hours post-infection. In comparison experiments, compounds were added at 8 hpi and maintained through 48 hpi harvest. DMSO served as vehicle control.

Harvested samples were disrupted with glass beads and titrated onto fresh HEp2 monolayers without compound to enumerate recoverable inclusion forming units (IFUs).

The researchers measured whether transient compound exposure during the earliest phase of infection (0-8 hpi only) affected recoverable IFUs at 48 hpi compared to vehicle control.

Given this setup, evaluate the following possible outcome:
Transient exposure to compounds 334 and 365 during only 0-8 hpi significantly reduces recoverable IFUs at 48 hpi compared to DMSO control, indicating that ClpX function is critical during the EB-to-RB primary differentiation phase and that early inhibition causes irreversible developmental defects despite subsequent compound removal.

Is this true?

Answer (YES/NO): NO